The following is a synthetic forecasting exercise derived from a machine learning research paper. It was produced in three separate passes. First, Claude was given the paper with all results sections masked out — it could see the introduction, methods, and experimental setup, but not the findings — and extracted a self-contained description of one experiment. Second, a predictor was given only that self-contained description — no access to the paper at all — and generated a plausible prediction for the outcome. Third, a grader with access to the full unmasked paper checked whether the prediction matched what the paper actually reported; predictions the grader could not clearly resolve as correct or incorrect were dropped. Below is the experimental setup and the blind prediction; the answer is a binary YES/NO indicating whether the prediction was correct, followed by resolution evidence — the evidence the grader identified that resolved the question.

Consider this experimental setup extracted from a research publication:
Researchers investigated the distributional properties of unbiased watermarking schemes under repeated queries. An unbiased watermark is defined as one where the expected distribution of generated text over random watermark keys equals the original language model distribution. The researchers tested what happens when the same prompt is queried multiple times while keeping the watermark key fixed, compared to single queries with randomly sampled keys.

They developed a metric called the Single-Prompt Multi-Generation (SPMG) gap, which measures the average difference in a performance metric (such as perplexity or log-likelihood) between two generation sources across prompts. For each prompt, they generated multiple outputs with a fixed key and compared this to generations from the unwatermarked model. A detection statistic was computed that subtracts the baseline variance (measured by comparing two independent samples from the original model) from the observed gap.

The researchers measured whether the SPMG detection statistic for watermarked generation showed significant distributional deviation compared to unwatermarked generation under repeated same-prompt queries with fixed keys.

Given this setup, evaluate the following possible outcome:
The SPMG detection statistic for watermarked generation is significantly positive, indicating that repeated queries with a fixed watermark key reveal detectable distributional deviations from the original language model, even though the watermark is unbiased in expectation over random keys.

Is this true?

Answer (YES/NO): YES